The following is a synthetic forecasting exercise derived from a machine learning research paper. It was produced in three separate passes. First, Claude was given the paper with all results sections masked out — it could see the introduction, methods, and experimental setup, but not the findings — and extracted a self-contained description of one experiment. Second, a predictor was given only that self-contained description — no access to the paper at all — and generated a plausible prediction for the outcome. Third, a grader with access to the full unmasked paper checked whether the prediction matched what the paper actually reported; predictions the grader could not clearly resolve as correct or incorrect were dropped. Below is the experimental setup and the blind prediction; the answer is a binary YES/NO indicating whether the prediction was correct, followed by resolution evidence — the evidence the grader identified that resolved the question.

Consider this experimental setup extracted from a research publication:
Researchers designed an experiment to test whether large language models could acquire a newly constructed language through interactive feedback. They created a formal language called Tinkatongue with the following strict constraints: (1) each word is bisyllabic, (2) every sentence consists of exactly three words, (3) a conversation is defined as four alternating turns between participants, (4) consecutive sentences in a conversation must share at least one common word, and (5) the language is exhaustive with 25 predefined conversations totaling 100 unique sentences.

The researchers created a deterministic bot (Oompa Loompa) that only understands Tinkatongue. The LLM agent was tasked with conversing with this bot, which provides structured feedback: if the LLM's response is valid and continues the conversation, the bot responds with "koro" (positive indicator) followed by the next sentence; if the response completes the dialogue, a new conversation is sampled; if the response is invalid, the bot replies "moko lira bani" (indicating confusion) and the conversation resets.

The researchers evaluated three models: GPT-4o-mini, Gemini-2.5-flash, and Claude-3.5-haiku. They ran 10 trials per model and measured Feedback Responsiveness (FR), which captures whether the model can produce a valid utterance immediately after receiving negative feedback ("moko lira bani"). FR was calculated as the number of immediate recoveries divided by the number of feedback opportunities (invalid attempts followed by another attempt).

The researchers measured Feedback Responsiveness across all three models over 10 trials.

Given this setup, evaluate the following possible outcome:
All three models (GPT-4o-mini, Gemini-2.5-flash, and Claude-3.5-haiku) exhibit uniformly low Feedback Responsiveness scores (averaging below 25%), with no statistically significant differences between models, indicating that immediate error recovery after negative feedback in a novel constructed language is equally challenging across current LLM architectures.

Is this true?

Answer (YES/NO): NO